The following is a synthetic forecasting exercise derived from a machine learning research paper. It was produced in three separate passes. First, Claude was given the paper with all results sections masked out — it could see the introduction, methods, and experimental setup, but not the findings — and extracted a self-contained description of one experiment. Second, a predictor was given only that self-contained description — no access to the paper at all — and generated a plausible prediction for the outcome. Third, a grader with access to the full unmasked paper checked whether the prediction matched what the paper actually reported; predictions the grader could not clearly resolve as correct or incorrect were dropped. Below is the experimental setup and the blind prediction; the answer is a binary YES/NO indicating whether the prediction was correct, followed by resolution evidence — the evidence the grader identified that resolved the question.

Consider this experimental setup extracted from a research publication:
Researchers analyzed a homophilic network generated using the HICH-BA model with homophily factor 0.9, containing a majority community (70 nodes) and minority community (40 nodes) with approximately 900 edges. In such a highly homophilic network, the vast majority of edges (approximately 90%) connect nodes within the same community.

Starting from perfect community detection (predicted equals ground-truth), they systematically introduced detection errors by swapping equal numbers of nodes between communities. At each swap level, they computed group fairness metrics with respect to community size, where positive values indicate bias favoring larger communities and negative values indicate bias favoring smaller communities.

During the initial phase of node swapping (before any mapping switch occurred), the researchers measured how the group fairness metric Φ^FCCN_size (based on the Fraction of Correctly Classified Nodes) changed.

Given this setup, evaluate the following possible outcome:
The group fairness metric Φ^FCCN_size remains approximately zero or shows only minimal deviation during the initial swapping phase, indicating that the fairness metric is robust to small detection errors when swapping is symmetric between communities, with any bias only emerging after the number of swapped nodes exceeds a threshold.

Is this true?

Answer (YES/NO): NO